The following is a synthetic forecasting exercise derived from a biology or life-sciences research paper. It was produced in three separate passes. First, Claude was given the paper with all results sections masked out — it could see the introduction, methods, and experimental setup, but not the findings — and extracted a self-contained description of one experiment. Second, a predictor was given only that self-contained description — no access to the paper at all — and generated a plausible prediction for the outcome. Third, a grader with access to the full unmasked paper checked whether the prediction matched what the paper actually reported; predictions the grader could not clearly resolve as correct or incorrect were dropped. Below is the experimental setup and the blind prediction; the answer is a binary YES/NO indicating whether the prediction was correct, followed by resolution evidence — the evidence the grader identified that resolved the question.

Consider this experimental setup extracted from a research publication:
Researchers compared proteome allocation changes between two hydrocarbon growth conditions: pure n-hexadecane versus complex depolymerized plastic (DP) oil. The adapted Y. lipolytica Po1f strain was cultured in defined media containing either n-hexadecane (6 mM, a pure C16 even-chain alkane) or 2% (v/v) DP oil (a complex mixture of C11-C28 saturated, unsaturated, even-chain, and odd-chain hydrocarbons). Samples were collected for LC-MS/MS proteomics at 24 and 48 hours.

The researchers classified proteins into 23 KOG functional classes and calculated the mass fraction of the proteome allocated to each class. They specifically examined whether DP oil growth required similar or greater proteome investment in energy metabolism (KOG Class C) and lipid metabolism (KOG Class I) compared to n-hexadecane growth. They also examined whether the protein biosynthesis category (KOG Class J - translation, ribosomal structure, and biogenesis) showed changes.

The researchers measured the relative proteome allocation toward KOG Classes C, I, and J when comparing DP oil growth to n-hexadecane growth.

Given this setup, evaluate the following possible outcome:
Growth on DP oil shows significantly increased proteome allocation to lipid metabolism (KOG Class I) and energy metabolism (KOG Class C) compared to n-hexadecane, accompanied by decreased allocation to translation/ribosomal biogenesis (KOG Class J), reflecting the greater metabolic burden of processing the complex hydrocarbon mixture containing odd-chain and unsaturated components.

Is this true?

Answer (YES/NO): YES